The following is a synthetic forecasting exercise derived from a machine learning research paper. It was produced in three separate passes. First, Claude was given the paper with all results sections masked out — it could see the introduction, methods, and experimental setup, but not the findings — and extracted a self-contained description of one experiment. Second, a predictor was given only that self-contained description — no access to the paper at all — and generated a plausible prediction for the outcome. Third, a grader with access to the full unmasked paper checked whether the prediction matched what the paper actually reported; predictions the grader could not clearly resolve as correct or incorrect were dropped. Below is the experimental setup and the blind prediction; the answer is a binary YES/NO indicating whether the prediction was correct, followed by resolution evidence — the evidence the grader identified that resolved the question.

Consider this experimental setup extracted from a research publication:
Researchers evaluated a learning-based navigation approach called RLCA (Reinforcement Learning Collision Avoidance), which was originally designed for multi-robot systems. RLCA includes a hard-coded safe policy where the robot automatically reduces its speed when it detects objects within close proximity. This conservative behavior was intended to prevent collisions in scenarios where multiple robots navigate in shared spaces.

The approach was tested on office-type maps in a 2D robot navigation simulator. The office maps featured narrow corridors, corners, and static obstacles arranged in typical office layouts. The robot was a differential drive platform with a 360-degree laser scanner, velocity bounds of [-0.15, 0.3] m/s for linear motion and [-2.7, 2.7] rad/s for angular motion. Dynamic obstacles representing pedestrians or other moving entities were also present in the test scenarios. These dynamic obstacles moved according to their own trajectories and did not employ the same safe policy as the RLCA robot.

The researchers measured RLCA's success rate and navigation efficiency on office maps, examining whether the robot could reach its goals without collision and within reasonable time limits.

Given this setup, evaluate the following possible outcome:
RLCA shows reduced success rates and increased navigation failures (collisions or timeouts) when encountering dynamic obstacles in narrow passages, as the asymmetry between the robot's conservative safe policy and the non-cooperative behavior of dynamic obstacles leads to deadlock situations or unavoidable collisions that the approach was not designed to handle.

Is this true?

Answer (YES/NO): YES